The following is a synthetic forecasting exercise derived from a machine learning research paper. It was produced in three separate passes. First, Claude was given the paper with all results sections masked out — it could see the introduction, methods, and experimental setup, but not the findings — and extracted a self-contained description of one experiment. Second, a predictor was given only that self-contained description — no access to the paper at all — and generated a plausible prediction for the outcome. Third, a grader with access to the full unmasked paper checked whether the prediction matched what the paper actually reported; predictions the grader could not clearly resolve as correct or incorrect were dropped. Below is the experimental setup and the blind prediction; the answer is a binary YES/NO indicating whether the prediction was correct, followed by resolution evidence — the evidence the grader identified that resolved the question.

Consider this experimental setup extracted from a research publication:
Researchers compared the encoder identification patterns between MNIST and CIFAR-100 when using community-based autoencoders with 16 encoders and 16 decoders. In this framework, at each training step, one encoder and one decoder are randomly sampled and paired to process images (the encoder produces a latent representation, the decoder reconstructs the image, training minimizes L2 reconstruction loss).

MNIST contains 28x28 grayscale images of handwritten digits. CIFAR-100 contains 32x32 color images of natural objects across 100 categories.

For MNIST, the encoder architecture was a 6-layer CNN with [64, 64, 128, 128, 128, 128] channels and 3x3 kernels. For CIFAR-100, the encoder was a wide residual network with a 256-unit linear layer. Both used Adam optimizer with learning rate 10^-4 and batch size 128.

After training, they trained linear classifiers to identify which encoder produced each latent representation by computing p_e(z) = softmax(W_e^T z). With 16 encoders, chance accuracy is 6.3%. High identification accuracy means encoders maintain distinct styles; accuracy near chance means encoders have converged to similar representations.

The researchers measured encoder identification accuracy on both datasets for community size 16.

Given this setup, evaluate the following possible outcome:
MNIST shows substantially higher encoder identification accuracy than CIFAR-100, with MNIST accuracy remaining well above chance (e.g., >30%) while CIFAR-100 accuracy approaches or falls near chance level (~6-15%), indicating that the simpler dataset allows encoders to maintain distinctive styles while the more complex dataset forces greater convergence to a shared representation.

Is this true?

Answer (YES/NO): NO